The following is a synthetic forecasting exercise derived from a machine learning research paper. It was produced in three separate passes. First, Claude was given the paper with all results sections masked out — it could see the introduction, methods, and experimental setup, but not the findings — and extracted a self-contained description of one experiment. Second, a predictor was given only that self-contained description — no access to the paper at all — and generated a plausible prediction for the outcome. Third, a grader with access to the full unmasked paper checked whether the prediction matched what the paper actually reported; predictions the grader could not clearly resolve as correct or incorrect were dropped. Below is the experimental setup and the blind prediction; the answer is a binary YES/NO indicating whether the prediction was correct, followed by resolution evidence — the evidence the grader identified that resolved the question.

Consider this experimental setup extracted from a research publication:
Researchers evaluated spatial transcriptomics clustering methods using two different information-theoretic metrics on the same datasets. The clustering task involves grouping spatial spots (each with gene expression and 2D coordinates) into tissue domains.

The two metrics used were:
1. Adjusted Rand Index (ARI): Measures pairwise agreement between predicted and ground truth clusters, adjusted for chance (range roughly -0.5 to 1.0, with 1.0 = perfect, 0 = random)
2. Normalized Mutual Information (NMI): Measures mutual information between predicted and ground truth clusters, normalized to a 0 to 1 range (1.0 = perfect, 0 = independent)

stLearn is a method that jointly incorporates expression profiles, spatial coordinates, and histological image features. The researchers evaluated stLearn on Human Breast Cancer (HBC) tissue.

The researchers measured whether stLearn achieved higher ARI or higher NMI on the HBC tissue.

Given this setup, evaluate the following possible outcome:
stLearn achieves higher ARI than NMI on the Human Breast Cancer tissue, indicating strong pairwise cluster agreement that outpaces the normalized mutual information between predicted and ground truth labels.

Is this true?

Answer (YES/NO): NO